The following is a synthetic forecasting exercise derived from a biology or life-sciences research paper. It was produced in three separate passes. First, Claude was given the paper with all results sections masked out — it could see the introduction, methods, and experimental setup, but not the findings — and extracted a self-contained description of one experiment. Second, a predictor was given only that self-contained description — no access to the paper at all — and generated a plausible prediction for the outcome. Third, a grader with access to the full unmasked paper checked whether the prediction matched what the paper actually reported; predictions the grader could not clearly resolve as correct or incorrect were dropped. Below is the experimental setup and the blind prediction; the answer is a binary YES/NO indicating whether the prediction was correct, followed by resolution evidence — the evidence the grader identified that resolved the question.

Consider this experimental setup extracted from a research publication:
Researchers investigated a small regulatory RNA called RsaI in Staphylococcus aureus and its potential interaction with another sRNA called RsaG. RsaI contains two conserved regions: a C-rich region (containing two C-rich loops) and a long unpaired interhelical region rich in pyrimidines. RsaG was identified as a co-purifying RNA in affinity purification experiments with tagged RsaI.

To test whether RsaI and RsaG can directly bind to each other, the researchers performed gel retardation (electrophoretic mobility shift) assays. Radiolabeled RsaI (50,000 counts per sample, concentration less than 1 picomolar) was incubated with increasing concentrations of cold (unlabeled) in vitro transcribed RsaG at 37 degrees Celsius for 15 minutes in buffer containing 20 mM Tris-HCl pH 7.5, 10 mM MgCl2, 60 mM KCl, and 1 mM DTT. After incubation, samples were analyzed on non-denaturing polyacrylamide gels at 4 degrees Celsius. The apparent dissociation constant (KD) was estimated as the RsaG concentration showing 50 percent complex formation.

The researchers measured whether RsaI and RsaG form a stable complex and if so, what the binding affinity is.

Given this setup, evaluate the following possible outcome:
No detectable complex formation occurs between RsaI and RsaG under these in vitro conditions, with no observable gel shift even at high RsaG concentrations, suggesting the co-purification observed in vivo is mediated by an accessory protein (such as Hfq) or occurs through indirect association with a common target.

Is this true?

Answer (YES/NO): NO